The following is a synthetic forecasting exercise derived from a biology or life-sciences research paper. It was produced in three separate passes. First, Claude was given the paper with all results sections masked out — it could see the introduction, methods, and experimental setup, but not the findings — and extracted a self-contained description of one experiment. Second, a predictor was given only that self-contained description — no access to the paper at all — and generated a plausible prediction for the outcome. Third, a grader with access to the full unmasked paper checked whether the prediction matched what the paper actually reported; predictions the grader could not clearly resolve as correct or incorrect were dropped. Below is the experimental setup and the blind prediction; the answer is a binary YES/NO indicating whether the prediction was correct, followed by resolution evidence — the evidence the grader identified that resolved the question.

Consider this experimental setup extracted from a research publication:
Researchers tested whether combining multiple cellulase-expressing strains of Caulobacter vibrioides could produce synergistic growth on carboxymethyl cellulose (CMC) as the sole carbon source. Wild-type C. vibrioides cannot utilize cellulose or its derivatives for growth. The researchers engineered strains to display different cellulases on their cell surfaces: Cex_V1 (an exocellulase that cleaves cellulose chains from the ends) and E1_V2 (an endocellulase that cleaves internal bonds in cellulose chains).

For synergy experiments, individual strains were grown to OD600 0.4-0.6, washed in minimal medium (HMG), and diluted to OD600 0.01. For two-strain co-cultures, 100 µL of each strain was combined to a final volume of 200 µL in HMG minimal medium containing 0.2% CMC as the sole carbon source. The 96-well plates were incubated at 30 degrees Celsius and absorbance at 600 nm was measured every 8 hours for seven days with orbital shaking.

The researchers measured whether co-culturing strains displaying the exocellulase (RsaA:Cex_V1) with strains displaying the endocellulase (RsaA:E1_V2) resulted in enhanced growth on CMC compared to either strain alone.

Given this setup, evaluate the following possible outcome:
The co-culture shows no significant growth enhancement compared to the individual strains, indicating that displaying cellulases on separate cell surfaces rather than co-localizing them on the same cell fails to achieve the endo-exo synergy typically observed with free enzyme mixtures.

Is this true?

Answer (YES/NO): NO